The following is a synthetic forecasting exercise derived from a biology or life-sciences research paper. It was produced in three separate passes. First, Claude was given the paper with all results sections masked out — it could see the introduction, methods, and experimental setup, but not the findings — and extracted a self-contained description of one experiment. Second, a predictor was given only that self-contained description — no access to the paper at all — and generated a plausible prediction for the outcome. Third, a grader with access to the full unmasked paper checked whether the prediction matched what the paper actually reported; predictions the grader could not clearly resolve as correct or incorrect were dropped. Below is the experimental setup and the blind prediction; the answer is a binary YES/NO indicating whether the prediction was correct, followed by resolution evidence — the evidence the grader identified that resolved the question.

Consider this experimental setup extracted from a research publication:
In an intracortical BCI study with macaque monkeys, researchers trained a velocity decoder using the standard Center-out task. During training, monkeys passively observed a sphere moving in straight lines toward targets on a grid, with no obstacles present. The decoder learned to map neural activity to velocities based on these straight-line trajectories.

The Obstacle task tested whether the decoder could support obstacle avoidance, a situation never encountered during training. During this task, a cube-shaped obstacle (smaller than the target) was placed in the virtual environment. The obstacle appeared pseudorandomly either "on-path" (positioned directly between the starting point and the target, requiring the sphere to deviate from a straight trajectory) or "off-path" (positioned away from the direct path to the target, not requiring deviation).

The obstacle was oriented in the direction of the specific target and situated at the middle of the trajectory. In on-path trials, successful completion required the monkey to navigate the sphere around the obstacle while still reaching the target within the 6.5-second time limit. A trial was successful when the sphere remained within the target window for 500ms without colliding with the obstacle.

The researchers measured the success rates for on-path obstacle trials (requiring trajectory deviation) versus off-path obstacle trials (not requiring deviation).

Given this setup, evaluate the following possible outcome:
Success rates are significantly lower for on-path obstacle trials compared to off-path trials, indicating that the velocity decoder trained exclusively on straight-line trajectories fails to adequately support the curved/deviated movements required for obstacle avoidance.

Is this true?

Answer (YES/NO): NO